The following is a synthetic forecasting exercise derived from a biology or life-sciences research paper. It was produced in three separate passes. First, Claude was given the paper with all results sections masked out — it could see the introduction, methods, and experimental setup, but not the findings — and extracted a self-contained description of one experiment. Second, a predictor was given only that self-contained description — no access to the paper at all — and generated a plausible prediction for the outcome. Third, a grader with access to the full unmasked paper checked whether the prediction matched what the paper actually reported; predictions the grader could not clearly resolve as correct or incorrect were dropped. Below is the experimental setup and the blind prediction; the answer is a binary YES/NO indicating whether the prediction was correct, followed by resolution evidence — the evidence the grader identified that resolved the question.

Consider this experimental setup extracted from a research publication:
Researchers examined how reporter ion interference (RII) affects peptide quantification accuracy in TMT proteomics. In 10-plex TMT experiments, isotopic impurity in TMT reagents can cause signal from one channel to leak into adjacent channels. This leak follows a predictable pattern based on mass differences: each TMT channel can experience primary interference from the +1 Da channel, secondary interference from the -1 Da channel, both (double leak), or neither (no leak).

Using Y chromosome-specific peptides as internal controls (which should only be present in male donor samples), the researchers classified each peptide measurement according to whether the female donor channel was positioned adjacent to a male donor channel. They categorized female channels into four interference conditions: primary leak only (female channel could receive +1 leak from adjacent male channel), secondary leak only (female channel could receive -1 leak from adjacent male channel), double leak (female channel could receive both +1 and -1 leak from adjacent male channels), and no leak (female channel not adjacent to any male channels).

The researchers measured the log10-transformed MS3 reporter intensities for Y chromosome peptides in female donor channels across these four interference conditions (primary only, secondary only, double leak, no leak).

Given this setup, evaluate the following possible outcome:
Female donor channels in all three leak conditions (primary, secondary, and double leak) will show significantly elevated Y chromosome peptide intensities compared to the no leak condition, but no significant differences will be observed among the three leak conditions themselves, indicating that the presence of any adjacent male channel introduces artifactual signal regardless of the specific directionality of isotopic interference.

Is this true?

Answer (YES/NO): NO